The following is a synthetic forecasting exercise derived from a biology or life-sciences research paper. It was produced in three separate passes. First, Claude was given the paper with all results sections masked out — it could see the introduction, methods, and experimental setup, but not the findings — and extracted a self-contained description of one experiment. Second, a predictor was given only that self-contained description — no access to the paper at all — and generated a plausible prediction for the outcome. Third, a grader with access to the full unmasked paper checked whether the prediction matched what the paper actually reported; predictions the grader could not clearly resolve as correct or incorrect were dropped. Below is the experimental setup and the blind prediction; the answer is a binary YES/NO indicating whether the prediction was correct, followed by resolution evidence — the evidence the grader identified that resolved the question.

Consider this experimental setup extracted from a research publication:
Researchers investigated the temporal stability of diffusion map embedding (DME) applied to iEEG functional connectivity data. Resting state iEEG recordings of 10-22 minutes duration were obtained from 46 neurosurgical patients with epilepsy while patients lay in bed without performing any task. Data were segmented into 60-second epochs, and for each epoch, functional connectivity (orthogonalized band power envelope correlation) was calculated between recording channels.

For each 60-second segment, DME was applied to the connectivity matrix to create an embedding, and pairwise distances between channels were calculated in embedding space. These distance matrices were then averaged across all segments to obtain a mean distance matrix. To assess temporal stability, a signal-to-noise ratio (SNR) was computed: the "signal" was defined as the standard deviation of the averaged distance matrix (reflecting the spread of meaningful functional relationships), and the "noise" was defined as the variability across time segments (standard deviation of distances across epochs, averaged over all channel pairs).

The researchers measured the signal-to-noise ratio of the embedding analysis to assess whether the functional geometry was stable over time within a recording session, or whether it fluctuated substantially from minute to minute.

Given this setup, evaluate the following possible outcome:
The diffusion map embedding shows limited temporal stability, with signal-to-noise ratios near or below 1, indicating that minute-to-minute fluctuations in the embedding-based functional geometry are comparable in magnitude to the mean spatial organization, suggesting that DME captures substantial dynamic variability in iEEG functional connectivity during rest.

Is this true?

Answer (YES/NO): NO